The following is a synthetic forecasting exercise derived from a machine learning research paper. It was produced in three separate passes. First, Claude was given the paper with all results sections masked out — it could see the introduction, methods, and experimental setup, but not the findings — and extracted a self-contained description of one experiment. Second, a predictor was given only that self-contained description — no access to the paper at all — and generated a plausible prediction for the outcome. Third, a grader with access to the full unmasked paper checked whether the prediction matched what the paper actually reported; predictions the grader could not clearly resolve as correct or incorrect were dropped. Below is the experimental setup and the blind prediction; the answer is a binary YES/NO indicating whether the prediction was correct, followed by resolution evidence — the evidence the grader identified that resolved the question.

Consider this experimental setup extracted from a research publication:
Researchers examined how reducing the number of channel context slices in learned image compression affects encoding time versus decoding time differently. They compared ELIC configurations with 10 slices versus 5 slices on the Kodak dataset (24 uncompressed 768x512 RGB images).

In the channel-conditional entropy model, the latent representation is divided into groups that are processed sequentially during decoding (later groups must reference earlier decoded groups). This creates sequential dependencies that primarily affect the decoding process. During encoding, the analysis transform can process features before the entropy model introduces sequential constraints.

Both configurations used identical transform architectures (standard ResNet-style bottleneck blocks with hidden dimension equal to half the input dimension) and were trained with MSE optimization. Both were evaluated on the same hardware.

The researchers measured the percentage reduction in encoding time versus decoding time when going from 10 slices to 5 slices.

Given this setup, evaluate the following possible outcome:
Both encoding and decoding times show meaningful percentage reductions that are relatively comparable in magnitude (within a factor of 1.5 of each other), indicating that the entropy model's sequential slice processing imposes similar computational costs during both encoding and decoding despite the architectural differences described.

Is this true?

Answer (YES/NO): YES